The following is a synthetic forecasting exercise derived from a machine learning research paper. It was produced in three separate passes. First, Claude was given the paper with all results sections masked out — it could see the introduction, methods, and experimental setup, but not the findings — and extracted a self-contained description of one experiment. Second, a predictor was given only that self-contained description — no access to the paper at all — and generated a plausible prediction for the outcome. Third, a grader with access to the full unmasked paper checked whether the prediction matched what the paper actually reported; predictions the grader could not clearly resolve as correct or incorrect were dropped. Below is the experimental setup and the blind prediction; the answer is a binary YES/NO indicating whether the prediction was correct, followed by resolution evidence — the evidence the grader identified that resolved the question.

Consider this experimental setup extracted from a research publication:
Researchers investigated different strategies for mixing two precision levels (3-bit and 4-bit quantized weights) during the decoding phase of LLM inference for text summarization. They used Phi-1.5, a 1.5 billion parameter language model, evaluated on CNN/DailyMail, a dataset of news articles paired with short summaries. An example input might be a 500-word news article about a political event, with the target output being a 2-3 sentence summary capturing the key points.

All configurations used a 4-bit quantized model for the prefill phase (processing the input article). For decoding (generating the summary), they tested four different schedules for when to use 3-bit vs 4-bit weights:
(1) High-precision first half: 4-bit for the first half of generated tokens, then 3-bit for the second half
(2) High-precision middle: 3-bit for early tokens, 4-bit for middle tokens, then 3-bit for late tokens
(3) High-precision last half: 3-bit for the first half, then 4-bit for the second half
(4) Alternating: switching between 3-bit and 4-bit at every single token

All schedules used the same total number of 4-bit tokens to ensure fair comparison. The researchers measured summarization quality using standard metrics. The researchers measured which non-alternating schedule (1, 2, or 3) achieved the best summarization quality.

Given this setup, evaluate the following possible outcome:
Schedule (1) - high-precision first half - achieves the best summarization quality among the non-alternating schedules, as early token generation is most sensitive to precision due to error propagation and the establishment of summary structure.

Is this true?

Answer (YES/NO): YES